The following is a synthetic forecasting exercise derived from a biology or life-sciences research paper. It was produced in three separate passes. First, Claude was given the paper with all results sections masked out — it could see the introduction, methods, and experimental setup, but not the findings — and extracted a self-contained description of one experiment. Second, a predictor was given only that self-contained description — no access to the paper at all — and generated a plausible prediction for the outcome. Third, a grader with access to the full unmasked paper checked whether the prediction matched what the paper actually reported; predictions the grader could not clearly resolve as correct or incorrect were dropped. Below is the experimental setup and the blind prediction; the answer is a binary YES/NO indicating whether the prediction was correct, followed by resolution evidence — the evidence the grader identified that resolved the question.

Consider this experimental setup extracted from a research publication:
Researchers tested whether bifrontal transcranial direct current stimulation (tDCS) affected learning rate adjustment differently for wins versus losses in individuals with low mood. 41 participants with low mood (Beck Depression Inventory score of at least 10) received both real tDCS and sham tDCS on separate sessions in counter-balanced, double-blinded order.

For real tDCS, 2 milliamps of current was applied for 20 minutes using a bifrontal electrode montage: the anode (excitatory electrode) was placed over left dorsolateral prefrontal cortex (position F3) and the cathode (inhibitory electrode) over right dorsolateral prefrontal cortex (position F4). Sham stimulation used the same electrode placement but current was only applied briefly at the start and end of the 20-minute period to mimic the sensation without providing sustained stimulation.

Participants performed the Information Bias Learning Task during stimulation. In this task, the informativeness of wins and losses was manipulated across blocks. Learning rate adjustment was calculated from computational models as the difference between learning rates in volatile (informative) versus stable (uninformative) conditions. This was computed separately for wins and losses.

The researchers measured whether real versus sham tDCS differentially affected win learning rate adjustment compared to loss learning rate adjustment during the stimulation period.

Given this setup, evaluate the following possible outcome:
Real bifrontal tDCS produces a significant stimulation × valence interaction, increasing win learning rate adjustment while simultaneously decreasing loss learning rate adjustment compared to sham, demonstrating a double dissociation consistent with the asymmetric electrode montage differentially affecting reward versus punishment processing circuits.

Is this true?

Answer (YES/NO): NO